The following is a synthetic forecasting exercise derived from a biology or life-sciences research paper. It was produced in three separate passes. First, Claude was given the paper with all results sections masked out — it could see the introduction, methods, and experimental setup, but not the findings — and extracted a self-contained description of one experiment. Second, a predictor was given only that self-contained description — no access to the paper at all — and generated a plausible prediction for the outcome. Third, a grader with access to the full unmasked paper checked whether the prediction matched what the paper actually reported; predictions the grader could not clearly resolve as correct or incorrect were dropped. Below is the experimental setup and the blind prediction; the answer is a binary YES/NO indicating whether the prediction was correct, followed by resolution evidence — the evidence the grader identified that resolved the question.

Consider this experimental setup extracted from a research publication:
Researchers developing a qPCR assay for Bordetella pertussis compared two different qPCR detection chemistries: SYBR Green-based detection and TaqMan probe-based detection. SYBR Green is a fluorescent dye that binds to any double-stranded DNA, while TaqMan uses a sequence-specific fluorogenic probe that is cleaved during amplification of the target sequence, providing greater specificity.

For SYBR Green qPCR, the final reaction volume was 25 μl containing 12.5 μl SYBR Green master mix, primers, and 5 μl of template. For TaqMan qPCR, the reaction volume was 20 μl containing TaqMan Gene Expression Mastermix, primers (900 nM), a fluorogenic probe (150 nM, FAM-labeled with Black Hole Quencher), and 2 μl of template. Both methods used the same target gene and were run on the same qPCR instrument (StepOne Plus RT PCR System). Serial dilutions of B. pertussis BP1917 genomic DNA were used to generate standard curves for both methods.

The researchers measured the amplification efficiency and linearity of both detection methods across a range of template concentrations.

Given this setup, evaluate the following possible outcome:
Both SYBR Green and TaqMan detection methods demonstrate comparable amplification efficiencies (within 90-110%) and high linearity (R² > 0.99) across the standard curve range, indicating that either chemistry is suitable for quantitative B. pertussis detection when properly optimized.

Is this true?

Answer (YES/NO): NO